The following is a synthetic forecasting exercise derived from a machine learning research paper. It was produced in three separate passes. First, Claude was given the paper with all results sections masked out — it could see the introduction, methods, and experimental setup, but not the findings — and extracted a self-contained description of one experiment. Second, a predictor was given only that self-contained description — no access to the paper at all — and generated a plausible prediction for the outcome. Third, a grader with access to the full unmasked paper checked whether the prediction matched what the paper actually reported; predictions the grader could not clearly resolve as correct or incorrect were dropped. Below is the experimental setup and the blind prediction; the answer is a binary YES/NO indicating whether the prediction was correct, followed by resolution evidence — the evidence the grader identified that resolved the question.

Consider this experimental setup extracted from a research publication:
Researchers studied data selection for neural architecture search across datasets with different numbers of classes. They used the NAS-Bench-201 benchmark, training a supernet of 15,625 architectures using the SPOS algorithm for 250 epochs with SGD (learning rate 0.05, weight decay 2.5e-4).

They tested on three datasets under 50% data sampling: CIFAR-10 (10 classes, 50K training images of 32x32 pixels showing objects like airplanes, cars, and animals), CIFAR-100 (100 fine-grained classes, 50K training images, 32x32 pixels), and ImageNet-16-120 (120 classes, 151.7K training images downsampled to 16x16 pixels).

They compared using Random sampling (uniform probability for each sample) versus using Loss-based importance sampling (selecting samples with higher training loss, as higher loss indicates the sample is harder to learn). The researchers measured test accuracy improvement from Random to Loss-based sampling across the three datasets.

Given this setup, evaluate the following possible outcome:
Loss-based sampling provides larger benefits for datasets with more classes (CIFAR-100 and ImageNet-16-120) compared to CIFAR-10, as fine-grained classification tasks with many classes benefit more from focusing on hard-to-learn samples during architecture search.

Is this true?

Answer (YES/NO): YES